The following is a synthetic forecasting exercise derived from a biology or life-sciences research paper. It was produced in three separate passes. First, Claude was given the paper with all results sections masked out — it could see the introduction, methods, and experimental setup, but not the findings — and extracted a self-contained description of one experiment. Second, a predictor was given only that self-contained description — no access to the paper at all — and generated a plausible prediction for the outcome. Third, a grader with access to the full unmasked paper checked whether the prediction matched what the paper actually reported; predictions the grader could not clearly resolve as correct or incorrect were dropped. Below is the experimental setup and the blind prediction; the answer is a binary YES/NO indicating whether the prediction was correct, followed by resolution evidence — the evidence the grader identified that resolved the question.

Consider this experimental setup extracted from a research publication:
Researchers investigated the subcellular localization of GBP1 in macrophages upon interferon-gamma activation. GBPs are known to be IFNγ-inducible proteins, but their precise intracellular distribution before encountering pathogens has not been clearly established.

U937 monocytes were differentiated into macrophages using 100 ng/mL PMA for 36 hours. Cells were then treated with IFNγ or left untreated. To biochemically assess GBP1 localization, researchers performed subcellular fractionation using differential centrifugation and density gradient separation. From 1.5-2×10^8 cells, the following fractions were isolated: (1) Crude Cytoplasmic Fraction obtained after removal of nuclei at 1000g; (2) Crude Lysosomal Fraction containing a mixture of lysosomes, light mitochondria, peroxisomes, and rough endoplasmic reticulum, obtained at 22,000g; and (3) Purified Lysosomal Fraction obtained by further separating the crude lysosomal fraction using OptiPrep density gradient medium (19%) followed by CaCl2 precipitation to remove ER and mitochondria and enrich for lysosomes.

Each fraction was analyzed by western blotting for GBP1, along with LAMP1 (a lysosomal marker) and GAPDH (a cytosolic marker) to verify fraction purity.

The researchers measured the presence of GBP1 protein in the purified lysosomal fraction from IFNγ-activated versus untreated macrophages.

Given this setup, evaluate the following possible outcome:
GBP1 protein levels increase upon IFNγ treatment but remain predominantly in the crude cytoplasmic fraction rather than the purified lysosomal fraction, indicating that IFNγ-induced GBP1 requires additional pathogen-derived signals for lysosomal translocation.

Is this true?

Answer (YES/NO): NO